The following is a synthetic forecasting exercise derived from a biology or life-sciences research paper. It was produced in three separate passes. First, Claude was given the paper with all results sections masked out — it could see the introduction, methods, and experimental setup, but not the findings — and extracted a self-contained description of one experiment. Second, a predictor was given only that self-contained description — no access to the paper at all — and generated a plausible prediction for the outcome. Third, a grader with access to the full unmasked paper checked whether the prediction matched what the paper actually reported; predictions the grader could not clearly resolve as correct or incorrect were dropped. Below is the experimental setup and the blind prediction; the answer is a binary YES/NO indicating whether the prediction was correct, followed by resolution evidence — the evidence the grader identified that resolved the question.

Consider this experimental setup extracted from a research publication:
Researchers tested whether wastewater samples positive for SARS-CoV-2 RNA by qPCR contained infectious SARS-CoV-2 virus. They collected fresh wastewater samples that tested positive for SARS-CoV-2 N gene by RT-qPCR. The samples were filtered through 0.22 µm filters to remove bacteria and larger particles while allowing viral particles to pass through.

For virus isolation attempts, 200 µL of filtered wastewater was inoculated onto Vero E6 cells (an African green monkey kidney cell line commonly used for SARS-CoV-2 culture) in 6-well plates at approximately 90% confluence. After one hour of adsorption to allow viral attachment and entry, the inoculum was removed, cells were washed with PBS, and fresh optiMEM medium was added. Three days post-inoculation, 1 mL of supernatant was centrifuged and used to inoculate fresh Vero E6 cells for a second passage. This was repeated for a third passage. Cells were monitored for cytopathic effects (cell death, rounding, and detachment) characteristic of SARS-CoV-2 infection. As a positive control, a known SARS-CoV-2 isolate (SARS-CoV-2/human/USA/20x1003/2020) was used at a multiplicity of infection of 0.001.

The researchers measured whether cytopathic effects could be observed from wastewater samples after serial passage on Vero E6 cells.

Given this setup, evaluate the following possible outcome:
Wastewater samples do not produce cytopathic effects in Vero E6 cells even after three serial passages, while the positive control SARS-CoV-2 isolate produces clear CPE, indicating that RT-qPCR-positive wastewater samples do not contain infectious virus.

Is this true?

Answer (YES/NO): YES